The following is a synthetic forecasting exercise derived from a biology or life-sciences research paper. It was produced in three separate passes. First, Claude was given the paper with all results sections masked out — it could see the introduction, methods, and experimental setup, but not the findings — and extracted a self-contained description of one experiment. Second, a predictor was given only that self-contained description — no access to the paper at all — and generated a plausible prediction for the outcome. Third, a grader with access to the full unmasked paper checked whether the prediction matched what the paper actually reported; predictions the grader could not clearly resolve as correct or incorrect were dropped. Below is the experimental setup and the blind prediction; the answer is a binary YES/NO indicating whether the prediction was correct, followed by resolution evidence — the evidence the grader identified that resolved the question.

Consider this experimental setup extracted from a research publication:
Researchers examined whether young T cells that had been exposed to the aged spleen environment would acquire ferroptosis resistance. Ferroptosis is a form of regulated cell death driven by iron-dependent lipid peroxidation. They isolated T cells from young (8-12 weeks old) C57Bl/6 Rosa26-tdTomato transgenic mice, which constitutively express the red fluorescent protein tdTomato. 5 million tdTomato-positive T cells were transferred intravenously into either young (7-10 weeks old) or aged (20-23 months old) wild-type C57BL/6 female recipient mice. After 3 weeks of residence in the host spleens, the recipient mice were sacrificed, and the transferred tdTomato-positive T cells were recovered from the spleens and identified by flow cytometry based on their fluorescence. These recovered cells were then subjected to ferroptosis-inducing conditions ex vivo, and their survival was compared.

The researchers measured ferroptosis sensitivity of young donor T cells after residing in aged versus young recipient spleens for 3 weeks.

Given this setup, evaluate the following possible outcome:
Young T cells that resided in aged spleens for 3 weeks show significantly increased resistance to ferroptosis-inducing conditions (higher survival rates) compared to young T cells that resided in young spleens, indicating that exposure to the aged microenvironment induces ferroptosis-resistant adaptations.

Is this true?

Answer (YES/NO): YES